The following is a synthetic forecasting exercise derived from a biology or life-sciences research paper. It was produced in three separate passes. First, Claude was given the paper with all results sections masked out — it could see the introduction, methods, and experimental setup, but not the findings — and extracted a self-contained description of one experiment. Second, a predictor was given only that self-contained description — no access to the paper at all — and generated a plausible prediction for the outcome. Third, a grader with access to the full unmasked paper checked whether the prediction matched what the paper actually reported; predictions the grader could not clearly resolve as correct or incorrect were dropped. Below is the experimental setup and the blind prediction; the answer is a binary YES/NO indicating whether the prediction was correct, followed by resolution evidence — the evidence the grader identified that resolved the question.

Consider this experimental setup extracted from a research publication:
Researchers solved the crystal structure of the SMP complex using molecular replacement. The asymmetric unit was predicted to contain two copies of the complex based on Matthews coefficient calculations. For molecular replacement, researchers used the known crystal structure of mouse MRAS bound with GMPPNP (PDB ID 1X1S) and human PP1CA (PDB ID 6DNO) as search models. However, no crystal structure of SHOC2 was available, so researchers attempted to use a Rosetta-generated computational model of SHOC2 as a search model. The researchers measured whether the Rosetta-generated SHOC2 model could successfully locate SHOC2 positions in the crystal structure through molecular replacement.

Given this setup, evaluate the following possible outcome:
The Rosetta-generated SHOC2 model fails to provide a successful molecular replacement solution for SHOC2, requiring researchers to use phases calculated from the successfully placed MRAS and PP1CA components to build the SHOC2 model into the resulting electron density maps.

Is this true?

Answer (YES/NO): YES